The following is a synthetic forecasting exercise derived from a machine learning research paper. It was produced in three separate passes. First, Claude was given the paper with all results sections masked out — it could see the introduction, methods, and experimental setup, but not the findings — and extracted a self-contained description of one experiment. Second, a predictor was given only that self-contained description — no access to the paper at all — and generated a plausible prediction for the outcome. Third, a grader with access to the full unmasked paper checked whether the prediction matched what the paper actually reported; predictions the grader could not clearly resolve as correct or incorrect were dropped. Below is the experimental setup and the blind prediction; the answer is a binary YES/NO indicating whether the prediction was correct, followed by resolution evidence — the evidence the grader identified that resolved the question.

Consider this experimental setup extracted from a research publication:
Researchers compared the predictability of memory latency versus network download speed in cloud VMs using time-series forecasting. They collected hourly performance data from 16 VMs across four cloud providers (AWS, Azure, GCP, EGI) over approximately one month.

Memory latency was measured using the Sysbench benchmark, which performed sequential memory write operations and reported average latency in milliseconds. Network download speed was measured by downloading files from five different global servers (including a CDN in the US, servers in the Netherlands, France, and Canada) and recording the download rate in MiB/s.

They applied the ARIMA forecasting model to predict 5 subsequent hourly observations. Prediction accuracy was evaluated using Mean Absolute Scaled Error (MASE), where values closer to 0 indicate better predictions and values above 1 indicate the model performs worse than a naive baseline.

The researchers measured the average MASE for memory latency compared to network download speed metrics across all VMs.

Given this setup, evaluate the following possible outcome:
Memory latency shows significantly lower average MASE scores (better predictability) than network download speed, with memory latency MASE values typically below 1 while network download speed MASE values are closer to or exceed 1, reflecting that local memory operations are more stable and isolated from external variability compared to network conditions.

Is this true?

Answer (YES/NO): YES